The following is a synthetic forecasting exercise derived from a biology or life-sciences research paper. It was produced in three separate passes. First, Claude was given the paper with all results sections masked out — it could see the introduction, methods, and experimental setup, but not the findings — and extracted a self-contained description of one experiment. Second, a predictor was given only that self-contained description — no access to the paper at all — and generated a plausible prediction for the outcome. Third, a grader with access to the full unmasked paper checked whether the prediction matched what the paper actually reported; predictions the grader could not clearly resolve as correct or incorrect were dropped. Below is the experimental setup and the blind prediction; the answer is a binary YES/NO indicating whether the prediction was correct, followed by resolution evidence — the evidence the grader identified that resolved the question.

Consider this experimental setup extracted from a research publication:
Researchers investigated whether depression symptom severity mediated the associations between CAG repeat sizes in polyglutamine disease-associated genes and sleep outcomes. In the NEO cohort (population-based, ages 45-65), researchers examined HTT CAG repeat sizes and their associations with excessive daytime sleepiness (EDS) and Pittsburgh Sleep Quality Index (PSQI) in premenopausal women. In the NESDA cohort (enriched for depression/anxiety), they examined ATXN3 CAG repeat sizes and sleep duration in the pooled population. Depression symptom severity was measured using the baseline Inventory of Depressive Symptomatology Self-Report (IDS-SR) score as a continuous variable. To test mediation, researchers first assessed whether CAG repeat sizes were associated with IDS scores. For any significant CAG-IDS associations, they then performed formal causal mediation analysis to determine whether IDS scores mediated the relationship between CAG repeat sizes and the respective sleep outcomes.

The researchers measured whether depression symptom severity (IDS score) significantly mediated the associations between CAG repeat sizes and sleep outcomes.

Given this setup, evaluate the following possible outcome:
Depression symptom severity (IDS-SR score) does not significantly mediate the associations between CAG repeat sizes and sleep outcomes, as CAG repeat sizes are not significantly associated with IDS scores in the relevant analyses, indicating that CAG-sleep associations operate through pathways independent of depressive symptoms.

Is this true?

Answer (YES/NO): NO